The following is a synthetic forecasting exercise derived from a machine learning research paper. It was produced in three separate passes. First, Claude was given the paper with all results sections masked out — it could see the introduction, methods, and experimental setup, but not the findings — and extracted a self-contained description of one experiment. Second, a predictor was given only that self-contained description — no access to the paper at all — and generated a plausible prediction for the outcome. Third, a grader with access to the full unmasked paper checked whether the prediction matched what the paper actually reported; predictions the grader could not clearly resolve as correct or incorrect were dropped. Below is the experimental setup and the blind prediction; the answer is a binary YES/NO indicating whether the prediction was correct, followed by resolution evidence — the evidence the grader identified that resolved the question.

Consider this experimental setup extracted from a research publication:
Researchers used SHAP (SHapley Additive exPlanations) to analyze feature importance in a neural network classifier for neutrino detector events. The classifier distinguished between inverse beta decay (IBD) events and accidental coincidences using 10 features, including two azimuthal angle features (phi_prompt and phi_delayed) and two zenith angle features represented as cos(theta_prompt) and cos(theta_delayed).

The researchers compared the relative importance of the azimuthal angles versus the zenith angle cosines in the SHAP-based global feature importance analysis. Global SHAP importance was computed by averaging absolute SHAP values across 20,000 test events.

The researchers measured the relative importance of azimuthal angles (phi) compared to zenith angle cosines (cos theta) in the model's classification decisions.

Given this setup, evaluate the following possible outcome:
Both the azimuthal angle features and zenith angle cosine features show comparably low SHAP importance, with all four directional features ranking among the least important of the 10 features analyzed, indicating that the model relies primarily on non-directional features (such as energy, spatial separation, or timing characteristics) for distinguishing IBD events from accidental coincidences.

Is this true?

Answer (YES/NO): NO